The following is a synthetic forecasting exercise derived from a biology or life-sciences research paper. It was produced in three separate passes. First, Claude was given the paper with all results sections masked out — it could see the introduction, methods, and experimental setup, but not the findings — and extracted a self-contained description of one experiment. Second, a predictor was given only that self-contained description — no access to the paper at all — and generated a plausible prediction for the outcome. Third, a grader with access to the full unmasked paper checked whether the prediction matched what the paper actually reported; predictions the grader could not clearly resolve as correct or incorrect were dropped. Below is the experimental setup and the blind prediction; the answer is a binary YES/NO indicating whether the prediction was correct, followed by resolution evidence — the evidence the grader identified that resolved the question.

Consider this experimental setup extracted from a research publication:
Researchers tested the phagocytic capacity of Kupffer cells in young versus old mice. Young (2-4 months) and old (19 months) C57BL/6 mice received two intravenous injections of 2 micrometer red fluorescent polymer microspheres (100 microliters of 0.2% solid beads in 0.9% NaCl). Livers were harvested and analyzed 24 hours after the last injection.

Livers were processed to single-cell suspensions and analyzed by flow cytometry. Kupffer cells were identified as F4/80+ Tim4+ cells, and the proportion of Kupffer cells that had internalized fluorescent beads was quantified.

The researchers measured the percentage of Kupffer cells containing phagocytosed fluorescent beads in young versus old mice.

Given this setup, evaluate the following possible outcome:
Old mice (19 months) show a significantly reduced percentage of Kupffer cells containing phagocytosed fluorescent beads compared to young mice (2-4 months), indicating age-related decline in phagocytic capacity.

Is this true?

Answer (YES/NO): NO